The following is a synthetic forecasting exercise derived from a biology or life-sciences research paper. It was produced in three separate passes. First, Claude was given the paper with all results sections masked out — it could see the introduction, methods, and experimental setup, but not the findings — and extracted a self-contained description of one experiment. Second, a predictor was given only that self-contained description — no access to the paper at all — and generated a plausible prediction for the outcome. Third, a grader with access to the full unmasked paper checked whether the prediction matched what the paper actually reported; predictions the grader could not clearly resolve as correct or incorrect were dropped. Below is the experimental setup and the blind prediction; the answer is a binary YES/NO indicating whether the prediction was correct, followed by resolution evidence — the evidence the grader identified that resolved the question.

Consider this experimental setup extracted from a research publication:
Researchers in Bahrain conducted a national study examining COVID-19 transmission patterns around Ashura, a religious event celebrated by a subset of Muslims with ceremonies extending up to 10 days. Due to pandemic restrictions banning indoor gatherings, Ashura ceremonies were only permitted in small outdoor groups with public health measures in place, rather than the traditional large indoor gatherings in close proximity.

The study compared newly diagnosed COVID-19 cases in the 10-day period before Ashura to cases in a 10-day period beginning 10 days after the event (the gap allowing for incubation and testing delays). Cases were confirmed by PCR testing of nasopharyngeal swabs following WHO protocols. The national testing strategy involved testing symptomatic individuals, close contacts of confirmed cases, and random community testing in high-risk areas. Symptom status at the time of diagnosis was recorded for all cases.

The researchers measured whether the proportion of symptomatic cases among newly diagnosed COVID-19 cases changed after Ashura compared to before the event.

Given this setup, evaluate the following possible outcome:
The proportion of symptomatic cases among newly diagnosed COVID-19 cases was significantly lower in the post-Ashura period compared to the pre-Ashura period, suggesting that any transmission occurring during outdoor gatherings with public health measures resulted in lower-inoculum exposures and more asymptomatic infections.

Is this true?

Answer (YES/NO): NO